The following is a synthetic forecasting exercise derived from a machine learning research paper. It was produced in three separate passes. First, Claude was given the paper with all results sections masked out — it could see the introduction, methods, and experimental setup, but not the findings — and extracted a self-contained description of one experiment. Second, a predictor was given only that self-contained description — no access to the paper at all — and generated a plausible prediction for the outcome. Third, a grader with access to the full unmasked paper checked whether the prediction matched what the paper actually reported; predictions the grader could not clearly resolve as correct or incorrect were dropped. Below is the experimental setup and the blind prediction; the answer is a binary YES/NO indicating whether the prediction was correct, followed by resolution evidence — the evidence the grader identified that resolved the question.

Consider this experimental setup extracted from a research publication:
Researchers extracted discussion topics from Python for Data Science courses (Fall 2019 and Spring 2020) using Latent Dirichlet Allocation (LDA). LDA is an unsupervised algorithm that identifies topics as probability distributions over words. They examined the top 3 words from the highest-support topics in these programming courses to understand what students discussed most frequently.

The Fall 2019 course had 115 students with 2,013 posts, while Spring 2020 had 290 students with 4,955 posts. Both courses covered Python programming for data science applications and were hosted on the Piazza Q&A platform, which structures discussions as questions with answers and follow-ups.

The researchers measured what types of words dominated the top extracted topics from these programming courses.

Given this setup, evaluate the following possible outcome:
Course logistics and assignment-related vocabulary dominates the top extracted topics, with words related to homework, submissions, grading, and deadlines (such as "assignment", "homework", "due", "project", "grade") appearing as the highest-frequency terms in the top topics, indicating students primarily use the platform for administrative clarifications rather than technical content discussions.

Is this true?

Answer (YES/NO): NO